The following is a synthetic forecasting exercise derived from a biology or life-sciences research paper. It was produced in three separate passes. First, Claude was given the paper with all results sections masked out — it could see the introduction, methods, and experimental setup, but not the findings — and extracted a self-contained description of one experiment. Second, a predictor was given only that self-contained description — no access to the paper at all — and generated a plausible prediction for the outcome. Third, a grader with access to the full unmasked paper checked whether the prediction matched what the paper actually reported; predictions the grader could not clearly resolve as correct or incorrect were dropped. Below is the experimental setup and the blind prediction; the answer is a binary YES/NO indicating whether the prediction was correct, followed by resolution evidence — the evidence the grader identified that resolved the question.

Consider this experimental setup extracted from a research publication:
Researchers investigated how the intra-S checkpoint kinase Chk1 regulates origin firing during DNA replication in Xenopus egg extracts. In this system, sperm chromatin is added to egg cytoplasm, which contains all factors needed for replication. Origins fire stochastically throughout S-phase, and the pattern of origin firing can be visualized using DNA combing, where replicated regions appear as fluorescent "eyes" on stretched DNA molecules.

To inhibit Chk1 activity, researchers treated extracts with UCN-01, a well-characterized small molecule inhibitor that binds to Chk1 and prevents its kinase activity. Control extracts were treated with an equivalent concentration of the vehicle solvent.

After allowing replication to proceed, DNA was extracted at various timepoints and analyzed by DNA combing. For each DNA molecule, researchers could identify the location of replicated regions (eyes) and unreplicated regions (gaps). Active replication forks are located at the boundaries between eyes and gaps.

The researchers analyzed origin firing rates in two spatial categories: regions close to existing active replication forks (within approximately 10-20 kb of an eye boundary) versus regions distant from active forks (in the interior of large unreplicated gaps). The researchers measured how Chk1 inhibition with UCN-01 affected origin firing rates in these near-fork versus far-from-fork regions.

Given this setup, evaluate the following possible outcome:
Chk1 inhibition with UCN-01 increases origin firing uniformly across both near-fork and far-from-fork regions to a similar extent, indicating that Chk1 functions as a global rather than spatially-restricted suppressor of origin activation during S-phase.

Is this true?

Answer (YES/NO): NO